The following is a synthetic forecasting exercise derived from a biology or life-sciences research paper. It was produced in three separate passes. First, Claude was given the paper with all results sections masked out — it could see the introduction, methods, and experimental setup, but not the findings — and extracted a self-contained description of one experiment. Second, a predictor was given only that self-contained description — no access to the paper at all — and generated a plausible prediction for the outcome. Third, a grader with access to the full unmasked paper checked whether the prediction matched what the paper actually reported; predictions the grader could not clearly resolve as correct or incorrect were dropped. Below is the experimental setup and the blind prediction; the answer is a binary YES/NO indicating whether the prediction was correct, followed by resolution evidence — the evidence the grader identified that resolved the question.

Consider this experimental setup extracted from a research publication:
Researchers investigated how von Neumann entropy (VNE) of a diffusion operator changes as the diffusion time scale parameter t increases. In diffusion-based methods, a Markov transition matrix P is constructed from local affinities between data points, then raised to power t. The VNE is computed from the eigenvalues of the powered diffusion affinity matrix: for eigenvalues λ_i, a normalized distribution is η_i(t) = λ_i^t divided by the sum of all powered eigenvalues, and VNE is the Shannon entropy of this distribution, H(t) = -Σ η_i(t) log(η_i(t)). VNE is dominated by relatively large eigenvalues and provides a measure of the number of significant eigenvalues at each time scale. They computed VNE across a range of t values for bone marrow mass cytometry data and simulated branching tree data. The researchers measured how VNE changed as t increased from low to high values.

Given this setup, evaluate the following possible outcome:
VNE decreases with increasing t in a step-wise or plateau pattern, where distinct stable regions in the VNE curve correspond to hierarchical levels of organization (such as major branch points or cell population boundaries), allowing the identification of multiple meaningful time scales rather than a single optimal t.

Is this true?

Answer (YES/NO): NO